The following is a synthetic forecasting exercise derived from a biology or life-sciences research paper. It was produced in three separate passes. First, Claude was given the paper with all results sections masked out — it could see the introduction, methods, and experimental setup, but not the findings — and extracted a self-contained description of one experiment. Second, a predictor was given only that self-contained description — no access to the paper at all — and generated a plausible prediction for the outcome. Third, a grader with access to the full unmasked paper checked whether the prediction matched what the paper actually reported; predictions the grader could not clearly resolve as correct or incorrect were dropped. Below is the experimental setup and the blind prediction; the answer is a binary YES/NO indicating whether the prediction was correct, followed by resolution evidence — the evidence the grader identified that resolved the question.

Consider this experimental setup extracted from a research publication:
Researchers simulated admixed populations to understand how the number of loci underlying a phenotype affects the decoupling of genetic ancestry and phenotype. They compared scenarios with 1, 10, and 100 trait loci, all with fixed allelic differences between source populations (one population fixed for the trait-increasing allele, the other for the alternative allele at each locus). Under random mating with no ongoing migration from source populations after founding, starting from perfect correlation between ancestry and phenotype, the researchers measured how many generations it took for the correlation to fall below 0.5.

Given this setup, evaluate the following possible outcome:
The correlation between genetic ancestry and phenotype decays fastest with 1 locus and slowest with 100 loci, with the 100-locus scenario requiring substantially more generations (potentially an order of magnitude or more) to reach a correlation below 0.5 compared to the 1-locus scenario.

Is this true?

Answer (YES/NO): NO